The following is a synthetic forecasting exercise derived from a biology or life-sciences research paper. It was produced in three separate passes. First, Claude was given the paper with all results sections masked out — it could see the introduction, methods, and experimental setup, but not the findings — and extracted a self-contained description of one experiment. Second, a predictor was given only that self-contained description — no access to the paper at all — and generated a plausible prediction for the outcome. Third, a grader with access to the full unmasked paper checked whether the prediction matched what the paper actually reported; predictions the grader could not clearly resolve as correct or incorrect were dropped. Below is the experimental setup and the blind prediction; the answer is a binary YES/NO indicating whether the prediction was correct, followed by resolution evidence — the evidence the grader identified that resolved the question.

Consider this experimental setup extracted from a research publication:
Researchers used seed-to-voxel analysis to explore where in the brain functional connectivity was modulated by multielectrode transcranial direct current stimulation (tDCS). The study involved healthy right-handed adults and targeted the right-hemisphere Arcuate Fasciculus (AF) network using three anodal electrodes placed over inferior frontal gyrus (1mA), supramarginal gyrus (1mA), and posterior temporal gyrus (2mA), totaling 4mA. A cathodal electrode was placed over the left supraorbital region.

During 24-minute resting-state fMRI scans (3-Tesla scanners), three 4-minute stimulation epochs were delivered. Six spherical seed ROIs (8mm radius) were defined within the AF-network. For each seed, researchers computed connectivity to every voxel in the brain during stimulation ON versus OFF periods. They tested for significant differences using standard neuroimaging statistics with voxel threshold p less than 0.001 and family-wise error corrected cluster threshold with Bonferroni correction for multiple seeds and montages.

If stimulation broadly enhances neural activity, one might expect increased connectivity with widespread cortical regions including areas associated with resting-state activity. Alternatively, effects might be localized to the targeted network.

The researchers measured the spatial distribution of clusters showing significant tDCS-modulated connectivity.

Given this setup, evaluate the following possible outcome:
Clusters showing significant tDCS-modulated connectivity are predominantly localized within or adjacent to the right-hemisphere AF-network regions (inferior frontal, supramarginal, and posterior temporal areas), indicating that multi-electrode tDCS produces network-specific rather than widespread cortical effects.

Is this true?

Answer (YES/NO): YES